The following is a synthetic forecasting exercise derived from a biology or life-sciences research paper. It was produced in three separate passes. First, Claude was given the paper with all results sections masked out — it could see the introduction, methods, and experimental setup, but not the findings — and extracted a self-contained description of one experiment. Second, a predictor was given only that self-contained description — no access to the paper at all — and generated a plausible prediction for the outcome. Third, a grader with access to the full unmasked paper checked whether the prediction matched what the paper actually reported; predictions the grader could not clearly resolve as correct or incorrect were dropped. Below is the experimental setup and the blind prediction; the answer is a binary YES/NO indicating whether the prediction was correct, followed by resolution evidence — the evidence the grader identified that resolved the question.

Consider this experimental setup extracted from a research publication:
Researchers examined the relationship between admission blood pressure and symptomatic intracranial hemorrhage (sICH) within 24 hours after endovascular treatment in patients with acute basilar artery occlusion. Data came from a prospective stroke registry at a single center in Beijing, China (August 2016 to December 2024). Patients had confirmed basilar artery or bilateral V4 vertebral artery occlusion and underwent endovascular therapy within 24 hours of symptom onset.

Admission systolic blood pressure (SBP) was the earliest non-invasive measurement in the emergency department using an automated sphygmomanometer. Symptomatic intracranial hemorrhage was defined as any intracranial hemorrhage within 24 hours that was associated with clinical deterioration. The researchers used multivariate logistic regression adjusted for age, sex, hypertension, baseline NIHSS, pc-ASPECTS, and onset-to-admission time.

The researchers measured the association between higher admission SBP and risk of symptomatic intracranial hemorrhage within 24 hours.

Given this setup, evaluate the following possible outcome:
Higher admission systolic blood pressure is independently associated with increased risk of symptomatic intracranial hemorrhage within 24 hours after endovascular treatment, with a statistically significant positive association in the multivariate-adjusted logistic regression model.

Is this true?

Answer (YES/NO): YES